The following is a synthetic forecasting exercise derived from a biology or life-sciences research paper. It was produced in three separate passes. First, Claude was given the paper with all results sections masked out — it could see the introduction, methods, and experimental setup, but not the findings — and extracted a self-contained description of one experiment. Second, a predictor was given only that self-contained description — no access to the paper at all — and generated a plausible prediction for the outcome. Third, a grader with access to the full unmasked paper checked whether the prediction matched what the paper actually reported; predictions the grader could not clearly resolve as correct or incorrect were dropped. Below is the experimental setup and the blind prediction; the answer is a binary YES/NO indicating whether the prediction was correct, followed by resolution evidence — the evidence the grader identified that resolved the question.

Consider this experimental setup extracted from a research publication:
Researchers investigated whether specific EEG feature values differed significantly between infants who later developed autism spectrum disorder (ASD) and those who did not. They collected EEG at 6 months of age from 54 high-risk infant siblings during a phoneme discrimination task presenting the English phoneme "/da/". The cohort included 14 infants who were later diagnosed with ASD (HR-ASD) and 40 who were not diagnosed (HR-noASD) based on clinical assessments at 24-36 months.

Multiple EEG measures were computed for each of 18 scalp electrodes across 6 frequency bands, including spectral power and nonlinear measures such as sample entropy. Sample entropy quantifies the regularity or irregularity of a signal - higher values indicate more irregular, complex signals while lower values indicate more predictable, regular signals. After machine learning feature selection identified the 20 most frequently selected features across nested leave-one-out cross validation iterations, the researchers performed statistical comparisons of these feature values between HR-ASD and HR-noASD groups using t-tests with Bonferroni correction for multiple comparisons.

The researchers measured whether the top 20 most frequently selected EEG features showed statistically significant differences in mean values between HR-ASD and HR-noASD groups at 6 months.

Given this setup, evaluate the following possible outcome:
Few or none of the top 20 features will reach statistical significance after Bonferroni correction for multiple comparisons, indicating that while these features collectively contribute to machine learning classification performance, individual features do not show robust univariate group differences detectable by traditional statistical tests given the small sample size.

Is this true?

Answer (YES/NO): YES